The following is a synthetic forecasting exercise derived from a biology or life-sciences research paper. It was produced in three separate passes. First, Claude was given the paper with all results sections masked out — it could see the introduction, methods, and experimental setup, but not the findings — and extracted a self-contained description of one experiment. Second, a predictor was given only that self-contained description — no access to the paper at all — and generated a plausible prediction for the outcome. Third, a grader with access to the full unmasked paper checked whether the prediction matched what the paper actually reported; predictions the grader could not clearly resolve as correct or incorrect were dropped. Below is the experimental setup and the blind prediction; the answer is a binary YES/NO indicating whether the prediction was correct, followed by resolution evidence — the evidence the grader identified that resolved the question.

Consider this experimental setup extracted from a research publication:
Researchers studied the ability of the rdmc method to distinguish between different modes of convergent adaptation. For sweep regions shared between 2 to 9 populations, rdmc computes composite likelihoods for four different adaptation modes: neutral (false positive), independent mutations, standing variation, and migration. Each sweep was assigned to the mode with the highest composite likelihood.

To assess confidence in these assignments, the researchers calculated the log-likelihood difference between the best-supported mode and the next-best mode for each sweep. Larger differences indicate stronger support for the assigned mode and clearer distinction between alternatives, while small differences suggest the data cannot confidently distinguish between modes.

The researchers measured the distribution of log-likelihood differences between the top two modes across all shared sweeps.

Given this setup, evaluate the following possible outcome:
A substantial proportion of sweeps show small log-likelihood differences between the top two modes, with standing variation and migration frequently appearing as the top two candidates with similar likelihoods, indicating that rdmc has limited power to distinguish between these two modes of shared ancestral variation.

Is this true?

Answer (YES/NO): NO